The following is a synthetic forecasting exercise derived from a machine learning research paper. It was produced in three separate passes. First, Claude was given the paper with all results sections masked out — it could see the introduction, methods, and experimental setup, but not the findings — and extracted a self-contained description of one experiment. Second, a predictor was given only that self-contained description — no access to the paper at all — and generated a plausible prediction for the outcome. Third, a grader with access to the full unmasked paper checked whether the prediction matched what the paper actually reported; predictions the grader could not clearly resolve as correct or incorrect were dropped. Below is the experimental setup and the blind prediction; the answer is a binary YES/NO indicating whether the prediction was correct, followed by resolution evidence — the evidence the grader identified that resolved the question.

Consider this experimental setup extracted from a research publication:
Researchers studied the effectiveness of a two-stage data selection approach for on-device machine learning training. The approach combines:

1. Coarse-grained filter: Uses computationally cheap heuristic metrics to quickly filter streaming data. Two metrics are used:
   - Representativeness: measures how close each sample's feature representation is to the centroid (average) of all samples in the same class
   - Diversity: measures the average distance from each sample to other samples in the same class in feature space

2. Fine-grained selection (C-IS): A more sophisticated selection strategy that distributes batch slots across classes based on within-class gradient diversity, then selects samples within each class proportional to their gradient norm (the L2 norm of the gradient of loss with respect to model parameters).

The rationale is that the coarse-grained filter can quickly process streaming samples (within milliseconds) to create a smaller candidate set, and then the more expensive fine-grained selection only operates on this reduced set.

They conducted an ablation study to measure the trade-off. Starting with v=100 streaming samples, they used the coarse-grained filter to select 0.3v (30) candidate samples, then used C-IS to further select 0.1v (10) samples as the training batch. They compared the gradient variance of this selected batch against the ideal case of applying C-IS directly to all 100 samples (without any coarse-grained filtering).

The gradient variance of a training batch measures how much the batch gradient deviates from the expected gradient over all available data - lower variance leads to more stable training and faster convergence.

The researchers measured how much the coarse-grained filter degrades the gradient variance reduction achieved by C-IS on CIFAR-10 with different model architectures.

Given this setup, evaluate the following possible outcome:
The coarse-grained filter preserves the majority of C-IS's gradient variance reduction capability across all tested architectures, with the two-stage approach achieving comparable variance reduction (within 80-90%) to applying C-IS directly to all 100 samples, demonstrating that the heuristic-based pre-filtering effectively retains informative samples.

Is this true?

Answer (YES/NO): NO